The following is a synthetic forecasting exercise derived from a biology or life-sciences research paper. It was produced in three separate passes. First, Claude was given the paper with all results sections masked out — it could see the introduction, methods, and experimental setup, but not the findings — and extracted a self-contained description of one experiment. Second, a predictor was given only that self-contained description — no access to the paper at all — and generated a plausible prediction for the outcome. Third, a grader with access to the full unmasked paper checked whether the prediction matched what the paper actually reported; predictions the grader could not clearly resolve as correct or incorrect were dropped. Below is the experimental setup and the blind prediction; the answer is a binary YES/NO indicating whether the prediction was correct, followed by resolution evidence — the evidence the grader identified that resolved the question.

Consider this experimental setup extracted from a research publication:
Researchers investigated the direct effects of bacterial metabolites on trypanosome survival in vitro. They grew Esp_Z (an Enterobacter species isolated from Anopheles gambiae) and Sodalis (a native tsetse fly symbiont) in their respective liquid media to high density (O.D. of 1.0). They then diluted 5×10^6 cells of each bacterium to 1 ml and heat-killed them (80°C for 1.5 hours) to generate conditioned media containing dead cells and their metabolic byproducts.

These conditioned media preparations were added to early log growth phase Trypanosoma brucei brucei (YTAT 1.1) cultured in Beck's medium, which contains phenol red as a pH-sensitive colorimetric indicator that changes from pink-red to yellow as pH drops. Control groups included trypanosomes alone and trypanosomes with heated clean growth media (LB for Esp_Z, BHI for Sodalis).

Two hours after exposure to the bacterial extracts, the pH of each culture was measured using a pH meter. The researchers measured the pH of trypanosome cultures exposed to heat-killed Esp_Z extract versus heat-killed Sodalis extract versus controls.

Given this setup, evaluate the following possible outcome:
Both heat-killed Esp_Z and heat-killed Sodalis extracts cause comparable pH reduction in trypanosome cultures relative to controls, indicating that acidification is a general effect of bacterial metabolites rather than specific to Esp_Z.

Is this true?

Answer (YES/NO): NO